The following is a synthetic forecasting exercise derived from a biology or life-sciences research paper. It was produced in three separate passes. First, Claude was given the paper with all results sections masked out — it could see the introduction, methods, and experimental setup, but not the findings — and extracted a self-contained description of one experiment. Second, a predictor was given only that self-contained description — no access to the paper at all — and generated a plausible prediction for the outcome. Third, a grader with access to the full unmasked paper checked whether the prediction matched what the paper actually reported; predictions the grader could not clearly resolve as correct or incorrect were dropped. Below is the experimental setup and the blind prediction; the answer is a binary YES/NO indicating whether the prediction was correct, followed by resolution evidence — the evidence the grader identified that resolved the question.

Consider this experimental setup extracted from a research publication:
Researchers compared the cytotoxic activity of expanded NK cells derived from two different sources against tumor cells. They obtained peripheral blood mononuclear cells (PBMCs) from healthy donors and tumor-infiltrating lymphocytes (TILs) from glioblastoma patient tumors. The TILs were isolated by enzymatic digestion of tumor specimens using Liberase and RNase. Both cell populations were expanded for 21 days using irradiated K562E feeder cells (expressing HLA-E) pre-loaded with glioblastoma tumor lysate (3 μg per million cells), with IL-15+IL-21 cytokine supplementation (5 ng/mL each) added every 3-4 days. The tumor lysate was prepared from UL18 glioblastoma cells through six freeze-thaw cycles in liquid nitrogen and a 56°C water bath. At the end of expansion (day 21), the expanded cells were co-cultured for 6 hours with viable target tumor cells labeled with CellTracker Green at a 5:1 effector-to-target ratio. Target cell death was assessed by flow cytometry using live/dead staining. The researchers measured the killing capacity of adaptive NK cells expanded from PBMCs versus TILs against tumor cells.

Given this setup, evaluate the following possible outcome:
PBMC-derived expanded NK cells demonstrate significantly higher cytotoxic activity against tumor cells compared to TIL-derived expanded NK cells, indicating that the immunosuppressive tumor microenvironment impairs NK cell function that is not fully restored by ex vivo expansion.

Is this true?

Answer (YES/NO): YES